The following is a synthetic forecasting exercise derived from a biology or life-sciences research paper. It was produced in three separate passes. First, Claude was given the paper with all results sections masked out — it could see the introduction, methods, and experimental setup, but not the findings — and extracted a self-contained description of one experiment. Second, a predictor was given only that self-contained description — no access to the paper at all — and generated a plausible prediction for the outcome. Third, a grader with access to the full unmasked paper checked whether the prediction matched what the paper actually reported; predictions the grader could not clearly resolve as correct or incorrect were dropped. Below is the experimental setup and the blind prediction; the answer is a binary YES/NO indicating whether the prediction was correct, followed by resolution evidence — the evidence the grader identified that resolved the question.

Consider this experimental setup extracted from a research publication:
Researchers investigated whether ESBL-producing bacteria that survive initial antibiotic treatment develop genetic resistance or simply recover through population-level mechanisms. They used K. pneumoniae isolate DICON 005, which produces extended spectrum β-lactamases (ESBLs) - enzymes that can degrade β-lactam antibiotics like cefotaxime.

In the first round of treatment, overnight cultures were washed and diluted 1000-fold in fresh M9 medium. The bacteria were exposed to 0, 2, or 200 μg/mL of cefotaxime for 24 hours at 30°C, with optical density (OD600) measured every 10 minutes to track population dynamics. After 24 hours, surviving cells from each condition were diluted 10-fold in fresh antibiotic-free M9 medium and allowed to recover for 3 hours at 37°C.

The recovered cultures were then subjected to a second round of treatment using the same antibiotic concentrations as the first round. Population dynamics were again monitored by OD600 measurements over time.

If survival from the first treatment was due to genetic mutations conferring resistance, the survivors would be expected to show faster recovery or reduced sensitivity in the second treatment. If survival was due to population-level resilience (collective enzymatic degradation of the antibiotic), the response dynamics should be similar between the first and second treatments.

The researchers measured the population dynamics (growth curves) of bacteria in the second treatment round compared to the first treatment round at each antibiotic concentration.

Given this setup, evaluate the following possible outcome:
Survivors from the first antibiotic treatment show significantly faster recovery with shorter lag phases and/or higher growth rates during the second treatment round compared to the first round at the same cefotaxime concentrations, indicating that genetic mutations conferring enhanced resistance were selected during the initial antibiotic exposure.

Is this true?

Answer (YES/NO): NO